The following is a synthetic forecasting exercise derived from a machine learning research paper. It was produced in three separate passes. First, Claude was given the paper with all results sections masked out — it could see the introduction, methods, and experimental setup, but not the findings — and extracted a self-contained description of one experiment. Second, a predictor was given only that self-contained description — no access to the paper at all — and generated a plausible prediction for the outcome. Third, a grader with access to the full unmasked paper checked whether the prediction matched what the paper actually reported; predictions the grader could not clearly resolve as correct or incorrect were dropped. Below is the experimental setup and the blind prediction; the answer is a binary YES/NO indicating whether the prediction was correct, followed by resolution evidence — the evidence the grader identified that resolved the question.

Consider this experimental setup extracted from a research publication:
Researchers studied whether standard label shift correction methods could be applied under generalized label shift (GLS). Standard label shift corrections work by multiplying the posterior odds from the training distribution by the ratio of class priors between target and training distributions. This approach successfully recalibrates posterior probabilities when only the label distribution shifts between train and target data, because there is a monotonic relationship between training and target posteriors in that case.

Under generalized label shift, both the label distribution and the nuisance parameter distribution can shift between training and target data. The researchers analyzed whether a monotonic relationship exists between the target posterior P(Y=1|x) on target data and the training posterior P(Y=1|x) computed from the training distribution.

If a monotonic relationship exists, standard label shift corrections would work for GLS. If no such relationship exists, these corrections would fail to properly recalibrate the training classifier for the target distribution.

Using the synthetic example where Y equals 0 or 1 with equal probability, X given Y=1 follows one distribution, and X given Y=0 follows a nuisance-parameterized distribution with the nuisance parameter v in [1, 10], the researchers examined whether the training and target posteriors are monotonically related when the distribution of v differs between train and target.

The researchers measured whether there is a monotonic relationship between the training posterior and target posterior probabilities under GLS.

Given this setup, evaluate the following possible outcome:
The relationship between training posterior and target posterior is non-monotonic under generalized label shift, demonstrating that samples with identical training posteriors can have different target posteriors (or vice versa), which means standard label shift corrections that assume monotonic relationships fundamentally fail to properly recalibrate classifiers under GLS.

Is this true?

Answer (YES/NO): YES